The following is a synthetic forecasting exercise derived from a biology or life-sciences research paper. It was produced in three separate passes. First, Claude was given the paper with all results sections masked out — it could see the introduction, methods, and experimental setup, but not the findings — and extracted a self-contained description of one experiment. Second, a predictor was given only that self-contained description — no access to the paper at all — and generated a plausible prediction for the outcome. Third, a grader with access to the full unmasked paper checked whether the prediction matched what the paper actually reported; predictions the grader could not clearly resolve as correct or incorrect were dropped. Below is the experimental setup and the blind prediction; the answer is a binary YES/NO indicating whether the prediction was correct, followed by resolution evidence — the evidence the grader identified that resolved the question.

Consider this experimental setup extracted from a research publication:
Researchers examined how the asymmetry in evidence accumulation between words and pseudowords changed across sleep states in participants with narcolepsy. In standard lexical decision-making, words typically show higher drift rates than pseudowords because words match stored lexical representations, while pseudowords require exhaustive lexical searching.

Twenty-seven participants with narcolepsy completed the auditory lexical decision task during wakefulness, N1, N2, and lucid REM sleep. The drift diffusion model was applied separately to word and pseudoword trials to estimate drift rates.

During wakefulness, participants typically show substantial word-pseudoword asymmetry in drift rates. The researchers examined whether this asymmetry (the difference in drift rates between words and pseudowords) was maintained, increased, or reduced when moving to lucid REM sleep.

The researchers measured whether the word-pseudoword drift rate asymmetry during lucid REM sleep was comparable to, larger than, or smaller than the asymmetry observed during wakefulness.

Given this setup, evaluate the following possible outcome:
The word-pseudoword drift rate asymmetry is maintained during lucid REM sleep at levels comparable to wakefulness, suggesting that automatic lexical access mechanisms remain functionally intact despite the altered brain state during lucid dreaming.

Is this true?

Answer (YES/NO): NO